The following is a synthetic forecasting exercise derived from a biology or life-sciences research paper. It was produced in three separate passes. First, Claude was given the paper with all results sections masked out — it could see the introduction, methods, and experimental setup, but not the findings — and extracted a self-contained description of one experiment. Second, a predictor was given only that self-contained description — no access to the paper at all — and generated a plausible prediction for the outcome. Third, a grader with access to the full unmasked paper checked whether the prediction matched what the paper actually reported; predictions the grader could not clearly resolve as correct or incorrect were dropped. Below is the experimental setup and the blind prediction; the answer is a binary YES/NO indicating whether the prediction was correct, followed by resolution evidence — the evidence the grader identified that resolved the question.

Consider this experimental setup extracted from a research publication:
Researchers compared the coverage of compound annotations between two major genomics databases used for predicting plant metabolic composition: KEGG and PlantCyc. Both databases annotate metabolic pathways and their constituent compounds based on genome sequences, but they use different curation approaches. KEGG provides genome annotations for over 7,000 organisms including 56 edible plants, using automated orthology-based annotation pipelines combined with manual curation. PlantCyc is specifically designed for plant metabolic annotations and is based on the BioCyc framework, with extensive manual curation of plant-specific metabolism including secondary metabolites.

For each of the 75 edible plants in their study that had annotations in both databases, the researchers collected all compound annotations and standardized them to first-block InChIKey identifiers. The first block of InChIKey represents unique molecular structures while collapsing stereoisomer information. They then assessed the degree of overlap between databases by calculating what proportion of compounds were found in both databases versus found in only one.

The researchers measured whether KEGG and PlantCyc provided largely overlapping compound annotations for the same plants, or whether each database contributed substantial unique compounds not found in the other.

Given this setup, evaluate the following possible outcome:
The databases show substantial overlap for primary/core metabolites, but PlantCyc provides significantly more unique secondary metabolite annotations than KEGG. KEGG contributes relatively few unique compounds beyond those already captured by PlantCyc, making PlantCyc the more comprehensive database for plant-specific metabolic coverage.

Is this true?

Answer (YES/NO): NO